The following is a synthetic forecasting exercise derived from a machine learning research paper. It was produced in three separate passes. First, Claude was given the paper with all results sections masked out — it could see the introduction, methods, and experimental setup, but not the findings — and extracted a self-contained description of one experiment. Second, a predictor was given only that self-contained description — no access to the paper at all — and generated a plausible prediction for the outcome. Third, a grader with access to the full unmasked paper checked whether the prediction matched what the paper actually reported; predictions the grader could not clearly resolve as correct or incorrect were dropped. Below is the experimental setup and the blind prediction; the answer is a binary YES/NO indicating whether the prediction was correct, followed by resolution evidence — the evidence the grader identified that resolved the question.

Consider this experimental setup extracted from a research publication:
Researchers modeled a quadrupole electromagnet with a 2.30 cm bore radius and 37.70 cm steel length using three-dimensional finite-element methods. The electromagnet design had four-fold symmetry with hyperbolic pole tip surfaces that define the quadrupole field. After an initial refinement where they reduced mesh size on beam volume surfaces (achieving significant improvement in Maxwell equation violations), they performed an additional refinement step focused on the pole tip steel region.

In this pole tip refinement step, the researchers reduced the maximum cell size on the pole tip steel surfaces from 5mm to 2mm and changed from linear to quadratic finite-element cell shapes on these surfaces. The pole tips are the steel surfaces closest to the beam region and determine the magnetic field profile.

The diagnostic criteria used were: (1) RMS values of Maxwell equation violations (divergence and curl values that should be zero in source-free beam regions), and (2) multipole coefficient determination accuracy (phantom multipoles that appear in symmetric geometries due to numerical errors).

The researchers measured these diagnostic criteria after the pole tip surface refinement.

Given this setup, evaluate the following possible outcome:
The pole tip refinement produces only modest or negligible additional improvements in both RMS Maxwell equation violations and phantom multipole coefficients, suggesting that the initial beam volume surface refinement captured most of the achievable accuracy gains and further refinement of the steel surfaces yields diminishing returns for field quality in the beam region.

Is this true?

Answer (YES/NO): YES